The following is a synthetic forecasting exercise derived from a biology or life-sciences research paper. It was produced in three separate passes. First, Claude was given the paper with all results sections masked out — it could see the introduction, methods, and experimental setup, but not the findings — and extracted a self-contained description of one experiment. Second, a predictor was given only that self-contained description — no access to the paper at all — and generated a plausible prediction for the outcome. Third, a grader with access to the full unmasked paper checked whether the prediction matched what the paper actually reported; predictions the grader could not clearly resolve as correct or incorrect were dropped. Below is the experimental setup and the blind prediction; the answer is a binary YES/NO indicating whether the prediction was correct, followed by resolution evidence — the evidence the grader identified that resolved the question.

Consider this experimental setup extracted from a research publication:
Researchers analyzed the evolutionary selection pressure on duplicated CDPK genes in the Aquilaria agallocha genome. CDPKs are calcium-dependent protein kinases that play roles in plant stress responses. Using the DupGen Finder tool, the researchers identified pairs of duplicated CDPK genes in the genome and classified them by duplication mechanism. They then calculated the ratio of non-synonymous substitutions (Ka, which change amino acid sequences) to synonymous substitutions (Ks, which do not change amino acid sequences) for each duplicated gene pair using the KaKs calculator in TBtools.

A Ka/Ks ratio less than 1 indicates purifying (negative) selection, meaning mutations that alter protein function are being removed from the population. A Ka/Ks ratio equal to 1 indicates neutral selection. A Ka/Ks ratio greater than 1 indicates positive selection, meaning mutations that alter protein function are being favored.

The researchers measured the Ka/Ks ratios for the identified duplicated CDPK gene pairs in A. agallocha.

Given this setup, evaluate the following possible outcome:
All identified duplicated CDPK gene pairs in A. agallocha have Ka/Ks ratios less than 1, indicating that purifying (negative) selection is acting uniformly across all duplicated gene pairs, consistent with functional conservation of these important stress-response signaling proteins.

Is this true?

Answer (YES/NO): YES